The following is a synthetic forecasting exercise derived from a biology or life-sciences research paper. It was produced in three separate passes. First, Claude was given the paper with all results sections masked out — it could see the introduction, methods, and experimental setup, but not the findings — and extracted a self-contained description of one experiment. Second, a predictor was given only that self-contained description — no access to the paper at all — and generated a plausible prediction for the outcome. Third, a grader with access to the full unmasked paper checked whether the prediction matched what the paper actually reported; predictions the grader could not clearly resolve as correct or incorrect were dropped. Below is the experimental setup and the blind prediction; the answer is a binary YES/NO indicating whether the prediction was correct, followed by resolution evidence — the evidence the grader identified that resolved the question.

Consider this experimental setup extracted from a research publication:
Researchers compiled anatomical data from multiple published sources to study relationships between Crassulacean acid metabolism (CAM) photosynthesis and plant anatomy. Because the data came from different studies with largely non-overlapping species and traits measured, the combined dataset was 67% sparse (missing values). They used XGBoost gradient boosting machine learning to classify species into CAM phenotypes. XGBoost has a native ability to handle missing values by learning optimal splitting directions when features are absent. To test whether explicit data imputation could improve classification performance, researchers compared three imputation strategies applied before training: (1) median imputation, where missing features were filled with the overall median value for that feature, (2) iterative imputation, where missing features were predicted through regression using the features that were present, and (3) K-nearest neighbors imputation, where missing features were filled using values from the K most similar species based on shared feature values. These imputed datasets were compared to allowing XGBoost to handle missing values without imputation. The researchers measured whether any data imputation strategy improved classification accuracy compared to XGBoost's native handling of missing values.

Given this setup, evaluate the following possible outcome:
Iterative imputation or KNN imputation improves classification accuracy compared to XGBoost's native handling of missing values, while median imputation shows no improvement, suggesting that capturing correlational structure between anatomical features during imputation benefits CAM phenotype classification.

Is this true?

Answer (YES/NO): NO